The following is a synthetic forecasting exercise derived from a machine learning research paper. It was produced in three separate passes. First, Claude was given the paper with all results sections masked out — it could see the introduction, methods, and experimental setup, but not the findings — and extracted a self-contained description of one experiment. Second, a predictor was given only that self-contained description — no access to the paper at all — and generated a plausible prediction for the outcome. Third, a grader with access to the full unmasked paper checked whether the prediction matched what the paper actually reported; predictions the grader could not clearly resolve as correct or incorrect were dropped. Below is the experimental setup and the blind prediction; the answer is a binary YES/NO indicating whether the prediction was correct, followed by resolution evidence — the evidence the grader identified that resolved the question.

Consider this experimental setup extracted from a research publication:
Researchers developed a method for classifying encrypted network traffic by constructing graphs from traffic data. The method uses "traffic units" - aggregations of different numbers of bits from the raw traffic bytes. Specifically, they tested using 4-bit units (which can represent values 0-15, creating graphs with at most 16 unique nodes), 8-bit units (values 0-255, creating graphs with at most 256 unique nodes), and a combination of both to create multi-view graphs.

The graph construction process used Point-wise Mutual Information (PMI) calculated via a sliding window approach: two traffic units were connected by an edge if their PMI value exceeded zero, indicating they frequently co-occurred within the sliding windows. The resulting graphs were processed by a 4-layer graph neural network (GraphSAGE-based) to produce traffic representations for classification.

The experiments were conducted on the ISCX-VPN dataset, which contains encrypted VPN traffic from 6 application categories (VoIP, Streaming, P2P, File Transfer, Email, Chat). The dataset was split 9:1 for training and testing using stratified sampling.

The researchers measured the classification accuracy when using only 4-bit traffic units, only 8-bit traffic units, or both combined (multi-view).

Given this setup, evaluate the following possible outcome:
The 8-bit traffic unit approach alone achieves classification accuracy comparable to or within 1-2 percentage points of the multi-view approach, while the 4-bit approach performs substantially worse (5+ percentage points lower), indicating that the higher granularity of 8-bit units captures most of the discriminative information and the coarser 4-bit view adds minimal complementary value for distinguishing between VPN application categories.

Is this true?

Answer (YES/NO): NO